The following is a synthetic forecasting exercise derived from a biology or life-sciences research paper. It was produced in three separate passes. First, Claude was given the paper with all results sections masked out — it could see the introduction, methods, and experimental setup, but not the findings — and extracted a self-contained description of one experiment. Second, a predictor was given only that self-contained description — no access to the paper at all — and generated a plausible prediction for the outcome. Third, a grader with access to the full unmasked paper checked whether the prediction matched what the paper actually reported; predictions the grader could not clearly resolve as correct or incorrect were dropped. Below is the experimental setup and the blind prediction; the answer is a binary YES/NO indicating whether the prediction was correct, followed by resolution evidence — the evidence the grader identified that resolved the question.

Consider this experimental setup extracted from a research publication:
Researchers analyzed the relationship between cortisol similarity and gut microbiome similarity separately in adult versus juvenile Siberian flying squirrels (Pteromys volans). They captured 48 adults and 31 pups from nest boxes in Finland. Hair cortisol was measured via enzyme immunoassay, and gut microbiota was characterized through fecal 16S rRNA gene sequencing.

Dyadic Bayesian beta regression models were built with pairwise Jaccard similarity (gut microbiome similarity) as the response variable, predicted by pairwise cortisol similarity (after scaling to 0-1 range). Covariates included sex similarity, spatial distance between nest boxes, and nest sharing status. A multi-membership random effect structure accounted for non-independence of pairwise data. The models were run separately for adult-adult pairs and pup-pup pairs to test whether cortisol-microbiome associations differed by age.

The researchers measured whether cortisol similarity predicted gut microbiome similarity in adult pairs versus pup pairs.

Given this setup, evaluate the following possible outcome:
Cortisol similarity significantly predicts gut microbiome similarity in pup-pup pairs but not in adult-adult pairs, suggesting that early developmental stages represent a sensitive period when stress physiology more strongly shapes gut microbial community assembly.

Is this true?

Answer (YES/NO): NO